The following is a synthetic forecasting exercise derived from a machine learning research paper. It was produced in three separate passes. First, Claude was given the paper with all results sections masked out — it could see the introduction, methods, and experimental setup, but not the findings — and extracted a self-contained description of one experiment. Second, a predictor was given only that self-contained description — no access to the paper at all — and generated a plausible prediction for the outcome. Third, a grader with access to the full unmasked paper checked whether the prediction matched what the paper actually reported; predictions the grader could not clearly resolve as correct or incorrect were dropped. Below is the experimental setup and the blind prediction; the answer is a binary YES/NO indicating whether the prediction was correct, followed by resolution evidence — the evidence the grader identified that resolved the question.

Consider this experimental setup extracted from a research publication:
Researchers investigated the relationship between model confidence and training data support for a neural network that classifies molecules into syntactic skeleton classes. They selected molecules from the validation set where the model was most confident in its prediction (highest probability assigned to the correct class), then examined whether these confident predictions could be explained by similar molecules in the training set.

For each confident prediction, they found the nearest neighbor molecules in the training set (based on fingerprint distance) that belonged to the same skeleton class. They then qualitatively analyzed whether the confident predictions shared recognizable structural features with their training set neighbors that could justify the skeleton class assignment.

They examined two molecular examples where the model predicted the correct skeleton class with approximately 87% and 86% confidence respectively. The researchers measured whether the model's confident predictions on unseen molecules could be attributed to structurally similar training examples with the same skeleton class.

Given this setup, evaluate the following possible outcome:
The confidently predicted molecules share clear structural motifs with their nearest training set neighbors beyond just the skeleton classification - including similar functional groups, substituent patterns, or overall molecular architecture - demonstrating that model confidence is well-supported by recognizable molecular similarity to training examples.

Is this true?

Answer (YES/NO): YES